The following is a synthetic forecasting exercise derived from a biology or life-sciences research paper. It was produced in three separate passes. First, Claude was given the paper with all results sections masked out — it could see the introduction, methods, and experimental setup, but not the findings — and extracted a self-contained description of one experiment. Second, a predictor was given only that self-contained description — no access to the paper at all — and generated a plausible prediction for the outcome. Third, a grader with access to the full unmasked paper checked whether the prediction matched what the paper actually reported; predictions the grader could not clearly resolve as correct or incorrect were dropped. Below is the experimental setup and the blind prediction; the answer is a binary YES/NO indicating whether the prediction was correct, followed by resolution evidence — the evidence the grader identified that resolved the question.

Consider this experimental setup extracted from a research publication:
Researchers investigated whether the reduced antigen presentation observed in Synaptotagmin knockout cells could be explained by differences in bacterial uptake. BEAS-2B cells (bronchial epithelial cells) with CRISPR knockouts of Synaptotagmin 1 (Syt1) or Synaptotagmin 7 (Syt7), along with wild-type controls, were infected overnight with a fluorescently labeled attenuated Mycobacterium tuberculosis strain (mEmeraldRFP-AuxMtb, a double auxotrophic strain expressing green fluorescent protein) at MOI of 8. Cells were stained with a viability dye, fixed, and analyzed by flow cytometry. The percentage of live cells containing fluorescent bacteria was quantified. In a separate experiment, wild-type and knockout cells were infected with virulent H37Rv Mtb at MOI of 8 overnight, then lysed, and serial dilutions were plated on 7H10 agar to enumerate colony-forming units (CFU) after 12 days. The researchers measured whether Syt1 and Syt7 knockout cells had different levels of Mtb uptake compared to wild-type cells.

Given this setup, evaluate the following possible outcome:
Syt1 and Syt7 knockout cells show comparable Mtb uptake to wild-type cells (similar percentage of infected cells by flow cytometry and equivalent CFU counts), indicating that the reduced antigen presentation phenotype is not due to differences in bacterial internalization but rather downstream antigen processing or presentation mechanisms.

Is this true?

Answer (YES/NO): YES